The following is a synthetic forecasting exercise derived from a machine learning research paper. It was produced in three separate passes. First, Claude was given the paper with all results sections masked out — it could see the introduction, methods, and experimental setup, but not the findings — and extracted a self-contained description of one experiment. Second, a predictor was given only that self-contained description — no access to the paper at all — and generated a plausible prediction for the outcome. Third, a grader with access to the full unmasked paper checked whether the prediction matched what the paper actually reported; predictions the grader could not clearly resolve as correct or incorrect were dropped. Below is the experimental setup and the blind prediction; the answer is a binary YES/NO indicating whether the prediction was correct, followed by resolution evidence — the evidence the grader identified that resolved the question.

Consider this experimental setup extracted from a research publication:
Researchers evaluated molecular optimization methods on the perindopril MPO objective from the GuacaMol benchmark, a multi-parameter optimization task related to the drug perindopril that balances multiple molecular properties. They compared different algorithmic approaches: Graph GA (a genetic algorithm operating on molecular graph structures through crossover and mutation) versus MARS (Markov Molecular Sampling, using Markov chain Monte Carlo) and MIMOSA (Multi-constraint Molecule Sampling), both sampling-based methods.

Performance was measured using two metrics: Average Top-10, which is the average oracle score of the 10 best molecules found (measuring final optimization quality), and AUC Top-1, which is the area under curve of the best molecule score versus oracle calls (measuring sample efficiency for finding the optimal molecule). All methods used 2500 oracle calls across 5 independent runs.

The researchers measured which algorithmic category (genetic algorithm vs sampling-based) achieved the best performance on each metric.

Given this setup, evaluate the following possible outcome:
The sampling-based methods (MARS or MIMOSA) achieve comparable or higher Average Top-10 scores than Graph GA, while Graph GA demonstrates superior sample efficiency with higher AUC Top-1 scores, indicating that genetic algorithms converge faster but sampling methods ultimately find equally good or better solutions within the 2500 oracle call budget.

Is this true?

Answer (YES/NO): NO